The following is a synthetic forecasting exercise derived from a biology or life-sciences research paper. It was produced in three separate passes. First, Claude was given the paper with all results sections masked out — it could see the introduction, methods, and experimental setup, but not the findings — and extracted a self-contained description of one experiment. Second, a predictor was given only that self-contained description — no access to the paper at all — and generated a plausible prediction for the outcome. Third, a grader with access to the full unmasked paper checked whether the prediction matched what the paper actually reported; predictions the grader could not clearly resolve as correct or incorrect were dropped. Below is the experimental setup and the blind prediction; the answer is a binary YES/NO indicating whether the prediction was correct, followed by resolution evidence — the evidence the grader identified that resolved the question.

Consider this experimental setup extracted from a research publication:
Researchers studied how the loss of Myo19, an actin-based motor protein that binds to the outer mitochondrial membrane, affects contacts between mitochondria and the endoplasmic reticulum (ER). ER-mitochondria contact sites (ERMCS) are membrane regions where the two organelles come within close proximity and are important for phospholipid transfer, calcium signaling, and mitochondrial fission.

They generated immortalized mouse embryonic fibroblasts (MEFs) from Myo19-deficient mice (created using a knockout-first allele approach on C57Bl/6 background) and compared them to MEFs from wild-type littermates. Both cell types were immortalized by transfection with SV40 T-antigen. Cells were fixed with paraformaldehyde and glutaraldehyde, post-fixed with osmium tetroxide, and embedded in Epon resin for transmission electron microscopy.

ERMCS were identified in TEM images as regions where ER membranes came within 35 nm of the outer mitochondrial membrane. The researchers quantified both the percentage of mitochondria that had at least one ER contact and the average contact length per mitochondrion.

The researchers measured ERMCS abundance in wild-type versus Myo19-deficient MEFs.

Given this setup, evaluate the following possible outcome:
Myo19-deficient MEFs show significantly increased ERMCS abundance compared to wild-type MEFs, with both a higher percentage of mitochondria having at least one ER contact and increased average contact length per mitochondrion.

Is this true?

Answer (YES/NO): NO